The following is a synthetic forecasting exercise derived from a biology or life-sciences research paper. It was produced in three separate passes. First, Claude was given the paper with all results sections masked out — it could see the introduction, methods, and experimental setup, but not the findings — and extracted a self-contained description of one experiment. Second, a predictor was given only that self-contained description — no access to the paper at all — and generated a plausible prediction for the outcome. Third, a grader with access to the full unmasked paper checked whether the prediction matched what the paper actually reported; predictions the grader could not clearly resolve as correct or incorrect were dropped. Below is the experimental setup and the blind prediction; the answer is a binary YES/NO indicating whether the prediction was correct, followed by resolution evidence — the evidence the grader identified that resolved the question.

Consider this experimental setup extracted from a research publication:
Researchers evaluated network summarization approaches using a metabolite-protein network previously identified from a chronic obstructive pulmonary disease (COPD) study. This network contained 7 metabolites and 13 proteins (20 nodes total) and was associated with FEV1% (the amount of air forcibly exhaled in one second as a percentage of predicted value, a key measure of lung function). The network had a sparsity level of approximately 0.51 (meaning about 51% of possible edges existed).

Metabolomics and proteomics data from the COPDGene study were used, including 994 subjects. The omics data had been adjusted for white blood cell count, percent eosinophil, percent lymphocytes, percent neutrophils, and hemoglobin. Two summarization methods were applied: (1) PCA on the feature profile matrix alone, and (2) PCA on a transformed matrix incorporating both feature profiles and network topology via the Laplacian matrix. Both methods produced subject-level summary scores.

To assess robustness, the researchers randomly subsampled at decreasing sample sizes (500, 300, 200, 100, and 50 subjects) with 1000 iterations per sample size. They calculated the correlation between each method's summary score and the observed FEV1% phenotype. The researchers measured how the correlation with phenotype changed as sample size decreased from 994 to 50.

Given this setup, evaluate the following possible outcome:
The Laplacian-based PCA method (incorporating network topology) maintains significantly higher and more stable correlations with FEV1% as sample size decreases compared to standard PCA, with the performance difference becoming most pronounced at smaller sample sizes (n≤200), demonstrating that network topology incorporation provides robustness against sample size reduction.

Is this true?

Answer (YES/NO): NO